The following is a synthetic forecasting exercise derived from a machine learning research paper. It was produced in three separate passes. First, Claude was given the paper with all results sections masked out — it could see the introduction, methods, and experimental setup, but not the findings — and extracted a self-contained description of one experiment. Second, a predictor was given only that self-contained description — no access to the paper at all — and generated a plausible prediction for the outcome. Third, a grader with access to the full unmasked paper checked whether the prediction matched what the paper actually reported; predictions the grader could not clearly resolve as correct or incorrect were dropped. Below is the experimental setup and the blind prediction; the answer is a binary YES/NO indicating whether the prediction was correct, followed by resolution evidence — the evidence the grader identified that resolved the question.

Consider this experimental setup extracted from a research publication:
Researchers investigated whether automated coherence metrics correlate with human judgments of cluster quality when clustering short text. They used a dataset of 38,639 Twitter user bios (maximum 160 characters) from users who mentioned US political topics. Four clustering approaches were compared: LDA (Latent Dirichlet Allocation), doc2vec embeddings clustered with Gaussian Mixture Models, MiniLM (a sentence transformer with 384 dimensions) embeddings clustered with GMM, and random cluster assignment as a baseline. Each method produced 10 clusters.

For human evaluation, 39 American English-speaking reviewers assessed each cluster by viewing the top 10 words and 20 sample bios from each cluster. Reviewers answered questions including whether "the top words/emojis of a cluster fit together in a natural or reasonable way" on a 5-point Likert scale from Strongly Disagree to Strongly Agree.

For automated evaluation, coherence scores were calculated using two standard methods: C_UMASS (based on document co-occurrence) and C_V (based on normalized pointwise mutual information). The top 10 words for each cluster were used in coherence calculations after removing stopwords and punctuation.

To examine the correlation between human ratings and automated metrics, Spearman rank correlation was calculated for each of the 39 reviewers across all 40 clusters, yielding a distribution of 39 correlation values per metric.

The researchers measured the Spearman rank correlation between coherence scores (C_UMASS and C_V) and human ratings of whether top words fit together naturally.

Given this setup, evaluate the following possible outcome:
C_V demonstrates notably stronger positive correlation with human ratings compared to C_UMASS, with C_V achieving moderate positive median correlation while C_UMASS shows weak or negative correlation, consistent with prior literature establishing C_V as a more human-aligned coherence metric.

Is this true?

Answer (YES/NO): NO